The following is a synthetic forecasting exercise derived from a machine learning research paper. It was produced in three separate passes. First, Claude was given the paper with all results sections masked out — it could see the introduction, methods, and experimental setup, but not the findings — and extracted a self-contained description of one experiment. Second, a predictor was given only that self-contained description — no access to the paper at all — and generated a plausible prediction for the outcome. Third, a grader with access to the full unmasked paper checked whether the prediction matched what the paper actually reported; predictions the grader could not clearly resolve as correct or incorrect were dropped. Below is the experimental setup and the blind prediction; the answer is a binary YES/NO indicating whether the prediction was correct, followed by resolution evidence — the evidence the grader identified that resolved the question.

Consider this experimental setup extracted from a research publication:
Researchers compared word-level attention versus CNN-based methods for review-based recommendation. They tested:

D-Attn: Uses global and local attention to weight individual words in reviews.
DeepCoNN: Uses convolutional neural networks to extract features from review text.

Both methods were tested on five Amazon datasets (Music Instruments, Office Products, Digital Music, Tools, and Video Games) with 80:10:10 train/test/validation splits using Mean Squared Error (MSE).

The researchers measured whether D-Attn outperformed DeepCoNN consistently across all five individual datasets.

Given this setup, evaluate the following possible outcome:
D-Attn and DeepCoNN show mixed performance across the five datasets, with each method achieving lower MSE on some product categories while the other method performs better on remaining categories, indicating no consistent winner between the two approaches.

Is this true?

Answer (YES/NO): NO